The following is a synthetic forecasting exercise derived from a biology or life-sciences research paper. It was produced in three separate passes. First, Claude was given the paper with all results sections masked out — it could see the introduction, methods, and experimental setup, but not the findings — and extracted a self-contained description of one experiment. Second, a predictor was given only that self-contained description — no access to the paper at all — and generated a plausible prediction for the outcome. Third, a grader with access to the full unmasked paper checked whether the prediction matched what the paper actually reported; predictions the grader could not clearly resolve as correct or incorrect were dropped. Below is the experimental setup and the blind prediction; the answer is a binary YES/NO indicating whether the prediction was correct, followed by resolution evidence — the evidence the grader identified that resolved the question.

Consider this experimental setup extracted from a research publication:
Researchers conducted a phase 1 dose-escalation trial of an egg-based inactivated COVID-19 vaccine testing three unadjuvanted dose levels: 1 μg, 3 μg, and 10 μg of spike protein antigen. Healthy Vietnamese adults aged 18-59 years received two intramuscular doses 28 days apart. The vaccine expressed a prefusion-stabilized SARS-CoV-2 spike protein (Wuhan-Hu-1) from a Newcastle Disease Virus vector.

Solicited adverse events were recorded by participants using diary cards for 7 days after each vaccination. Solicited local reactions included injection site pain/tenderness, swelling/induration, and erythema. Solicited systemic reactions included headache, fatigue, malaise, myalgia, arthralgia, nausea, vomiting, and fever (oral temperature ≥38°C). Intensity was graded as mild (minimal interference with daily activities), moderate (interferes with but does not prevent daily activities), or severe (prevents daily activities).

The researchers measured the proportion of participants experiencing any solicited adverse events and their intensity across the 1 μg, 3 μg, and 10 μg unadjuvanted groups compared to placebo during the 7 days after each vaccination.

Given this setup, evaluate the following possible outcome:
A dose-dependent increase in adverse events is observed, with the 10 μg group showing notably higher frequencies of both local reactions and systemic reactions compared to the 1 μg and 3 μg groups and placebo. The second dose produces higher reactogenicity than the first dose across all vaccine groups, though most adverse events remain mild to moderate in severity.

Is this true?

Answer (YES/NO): NO